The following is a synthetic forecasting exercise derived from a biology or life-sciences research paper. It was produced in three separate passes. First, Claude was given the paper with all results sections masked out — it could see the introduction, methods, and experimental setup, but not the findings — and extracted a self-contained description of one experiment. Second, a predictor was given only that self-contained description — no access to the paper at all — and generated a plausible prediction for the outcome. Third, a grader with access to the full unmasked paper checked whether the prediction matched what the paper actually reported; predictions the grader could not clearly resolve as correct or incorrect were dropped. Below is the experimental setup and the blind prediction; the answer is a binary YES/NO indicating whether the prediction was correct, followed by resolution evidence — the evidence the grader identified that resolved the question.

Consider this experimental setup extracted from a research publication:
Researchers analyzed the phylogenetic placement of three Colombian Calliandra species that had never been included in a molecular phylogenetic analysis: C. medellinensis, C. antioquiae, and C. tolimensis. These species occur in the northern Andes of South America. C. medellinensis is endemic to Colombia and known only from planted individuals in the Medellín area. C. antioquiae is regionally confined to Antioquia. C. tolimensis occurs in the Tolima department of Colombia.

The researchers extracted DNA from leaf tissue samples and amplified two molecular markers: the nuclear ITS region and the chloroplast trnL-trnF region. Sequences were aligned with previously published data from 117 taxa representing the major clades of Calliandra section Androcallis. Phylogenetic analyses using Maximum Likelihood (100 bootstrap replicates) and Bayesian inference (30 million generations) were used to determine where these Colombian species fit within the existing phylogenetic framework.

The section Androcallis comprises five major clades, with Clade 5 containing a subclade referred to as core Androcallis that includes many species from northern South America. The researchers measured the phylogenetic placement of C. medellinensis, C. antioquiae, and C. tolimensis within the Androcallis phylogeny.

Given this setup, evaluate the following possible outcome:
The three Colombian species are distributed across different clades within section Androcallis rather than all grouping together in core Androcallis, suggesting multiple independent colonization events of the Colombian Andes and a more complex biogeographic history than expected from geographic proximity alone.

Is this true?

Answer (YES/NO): NO